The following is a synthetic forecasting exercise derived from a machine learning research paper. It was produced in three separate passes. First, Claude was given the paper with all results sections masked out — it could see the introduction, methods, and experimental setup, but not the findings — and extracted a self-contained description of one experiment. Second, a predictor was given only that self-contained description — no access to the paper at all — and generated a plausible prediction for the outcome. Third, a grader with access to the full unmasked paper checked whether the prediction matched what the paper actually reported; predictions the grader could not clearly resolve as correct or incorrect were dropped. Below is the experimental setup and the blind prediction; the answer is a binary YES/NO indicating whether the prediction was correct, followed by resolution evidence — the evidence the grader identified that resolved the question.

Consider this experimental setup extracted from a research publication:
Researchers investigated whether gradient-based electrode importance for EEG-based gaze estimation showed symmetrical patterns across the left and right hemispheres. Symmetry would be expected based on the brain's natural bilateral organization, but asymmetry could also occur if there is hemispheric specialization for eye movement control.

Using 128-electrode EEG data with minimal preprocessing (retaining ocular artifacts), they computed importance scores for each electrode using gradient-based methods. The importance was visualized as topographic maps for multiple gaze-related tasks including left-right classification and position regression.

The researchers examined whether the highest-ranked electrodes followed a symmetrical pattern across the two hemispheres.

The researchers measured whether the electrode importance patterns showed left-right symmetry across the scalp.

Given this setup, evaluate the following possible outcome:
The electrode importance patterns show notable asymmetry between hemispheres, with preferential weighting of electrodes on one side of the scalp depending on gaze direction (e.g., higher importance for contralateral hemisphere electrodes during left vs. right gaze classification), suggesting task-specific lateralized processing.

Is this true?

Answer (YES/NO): NO